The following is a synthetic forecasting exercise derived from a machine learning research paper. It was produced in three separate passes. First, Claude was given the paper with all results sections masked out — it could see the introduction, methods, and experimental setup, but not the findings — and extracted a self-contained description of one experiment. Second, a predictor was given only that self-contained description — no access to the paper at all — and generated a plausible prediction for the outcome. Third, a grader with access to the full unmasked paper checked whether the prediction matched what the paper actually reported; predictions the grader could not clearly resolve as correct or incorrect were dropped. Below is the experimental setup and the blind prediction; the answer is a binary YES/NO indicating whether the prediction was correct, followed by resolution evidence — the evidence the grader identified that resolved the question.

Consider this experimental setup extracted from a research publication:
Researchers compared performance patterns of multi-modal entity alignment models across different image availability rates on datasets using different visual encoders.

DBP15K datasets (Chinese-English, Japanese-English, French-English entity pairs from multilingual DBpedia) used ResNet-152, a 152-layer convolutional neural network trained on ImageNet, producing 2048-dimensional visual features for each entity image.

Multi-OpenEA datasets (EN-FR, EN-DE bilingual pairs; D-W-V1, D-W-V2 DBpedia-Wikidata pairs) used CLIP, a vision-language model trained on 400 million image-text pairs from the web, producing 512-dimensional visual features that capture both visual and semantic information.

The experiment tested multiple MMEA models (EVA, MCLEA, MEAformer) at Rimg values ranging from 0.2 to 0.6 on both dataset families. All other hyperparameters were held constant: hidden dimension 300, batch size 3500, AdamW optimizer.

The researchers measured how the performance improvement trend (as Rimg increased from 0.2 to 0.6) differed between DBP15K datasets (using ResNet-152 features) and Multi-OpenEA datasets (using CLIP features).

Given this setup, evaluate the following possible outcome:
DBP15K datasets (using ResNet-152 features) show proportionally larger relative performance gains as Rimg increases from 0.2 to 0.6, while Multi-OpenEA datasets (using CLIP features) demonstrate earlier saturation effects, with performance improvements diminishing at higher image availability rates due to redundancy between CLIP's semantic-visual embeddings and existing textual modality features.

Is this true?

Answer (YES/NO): NO